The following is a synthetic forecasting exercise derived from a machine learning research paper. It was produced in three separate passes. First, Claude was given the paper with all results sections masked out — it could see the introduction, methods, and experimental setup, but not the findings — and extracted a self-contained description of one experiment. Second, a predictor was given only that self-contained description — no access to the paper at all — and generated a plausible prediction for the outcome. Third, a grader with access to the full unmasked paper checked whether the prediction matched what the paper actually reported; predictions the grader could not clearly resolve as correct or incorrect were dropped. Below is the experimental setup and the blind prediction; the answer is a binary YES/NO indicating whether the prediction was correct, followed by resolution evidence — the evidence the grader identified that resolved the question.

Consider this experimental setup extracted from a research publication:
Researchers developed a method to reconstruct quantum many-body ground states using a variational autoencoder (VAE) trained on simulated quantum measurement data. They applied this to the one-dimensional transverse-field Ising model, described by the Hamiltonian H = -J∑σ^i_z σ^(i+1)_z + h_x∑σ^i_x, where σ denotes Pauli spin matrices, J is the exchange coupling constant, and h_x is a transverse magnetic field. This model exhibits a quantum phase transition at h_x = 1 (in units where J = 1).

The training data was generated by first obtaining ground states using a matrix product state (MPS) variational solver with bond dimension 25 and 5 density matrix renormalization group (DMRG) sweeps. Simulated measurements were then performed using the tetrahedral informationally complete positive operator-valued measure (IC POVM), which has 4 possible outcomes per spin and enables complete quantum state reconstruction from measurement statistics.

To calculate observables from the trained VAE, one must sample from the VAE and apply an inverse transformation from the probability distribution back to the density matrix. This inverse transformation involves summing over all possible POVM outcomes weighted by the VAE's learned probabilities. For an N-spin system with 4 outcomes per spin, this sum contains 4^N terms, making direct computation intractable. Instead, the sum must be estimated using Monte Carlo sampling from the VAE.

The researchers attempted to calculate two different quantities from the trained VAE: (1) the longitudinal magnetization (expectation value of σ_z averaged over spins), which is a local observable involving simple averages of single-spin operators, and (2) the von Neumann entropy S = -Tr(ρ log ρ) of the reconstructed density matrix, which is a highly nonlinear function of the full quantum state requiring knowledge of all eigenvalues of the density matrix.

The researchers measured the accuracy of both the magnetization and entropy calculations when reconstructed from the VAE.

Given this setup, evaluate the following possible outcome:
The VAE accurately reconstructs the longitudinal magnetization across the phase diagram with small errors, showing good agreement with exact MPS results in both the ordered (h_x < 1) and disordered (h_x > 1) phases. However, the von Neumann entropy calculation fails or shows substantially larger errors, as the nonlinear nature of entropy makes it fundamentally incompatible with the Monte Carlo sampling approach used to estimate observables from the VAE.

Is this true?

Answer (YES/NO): NO